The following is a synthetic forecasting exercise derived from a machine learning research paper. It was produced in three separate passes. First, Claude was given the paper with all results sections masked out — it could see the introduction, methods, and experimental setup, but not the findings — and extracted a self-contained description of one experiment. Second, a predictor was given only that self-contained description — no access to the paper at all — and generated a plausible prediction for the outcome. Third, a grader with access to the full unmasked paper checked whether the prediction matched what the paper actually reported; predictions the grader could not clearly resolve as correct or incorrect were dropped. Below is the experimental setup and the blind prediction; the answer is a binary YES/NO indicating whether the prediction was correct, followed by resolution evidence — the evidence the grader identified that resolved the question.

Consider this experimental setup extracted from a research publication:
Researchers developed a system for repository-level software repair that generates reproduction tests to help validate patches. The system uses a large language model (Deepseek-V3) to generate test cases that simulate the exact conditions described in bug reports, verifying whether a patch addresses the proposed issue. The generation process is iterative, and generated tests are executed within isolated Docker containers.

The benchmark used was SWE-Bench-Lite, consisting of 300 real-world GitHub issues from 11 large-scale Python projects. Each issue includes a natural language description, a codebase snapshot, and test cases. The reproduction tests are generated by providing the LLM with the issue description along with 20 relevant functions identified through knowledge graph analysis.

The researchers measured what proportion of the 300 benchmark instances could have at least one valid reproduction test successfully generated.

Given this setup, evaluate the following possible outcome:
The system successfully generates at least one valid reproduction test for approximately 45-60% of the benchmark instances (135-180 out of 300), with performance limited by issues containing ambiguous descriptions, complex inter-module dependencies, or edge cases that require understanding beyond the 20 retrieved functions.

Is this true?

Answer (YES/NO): NO